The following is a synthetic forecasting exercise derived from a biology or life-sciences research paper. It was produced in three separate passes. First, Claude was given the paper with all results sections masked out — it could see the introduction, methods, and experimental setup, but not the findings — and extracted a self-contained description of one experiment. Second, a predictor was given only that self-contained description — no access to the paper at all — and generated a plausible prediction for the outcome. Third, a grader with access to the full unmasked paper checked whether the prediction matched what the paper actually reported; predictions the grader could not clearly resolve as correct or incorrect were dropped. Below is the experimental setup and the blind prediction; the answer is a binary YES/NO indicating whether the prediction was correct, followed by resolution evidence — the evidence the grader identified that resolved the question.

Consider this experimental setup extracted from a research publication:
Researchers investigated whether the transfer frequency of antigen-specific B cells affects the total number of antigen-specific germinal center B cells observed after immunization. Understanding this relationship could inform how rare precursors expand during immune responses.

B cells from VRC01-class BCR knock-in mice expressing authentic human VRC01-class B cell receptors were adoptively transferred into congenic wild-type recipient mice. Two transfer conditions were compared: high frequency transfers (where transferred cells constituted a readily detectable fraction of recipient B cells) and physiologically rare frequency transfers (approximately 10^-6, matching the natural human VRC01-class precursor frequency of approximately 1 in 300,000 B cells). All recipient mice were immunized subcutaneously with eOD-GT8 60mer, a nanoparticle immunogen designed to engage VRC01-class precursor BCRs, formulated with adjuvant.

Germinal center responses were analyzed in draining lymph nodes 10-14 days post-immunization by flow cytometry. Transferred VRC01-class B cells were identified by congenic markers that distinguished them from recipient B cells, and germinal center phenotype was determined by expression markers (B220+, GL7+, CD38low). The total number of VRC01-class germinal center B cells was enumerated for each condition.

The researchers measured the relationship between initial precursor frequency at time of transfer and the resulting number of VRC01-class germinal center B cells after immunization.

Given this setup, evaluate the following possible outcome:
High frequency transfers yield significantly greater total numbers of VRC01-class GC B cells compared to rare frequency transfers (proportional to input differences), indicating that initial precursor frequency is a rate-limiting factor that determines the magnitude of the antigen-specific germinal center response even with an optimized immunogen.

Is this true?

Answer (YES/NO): NO